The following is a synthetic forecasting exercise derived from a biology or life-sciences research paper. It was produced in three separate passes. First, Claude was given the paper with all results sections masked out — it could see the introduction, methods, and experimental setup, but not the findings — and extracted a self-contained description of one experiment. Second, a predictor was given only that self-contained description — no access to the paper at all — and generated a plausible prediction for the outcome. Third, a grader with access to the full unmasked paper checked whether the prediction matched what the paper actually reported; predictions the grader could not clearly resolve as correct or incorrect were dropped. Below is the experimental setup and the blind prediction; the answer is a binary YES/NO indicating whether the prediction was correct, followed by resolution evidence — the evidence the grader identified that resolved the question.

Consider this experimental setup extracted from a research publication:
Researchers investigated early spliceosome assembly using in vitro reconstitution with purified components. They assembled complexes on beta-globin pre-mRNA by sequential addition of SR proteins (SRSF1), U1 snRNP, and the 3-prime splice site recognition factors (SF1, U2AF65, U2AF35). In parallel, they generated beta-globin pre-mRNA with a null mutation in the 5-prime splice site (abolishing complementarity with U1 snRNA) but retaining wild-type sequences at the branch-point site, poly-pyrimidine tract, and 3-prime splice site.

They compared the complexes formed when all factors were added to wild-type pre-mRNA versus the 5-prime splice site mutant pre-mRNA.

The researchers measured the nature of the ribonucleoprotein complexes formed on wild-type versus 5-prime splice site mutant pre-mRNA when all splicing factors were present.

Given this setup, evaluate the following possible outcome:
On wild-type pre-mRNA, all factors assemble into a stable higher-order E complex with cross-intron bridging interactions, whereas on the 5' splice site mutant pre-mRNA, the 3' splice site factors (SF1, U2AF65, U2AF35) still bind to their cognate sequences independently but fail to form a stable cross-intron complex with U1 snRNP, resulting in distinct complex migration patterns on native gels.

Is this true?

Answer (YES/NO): NO